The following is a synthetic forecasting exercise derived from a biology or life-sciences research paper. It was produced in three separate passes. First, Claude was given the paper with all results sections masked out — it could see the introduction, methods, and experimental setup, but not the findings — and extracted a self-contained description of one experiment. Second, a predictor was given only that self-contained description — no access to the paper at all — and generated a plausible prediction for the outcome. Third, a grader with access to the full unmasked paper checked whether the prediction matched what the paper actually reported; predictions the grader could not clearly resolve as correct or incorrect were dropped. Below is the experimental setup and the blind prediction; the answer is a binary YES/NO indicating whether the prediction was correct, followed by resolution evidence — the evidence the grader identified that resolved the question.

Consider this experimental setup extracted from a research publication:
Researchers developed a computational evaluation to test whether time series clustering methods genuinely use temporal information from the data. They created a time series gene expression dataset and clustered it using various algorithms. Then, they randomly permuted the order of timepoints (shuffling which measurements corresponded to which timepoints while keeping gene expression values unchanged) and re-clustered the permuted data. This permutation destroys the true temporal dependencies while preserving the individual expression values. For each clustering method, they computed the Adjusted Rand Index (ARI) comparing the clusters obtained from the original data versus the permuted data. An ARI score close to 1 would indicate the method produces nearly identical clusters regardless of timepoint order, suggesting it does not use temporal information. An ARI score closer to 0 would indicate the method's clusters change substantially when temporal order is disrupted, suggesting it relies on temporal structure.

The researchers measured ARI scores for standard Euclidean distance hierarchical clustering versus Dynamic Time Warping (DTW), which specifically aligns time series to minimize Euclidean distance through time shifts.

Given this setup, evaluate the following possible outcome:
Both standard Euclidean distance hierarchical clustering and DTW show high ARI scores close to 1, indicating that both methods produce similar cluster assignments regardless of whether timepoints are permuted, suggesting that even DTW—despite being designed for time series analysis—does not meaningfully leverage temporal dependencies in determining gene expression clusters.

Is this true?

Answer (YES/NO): NO